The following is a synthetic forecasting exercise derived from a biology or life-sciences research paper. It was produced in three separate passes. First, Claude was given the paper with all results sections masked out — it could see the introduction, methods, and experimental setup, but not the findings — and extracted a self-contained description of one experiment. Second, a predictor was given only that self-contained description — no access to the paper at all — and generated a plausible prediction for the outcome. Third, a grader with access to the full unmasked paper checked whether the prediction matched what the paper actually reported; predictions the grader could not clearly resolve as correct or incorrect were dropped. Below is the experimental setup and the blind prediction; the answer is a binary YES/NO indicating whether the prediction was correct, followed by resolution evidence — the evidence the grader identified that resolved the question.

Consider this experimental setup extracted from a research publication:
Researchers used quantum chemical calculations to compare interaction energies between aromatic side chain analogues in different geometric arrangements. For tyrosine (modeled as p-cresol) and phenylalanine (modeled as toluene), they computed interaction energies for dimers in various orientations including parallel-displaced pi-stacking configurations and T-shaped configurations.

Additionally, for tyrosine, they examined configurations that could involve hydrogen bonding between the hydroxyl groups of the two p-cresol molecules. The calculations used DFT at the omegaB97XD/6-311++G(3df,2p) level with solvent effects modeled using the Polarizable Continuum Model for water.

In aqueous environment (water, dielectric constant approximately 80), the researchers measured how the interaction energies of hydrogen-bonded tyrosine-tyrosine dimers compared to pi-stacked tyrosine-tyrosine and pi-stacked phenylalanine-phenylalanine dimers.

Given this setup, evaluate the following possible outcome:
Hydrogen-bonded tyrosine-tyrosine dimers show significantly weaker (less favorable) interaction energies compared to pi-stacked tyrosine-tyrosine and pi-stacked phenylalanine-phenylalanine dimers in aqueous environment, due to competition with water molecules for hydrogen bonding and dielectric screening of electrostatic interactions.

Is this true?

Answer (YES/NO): NO